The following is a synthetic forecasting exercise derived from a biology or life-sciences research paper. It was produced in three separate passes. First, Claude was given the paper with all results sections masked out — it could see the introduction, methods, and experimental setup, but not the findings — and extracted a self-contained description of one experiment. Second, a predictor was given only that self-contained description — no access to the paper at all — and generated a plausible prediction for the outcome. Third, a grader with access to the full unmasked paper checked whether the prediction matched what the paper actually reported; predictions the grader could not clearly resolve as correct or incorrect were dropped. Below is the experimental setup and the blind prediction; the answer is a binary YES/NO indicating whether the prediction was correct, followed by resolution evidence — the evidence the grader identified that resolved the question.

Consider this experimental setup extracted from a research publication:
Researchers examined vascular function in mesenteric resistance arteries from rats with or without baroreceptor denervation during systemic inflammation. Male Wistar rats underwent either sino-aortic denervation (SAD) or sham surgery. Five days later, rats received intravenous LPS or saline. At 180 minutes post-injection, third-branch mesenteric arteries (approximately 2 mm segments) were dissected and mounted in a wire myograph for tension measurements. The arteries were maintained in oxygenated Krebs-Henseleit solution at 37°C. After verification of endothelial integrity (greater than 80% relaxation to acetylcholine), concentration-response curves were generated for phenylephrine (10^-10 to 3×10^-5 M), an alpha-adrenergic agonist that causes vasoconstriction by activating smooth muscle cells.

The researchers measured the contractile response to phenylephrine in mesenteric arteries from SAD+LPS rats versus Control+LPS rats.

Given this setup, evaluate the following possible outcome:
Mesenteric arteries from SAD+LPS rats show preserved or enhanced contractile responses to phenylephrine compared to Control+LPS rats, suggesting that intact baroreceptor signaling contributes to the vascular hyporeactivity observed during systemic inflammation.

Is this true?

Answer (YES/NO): NO